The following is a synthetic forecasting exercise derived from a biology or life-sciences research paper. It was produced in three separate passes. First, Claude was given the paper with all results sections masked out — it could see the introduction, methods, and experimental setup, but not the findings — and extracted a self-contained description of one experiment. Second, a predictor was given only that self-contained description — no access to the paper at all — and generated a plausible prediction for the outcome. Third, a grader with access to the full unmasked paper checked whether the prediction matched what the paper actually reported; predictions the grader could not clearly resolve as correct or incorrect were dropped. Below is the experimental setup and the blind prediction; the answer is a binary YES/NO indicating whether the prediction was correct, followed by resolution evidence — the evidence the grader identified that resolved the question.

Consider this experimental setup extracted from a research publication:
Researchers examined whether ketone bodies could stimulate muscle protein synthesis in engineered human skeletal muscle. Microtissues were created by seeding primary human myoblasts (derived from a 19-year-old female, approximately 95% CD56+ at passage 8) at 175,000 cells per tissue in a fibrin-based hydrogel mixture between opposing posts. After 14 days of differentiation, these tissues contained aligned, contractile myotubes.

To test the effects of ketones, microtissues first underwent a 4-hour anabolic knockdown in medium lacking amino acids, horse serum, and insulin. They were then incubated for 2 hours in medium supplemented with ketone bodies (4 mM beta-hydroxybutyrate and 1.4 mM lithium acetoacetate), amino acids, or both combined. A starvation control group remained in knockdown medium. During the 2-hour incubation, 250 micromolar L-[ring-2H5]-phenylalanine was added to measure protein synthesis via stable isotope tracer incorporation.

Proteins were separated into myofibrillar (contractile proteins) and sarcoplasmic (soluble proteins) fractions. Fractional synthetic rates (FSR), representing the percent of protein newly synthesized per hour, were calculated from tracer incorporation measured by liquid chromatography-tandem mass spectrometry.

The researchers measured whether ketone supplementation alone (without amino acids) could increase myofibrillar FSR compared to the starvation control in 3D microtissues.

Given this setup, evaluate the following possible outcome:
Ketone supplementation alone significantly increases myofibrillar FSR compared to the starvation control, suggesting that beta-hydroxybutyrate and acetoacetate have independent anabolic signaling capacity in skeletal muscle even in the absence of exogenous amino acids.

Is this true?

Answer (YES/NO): NO